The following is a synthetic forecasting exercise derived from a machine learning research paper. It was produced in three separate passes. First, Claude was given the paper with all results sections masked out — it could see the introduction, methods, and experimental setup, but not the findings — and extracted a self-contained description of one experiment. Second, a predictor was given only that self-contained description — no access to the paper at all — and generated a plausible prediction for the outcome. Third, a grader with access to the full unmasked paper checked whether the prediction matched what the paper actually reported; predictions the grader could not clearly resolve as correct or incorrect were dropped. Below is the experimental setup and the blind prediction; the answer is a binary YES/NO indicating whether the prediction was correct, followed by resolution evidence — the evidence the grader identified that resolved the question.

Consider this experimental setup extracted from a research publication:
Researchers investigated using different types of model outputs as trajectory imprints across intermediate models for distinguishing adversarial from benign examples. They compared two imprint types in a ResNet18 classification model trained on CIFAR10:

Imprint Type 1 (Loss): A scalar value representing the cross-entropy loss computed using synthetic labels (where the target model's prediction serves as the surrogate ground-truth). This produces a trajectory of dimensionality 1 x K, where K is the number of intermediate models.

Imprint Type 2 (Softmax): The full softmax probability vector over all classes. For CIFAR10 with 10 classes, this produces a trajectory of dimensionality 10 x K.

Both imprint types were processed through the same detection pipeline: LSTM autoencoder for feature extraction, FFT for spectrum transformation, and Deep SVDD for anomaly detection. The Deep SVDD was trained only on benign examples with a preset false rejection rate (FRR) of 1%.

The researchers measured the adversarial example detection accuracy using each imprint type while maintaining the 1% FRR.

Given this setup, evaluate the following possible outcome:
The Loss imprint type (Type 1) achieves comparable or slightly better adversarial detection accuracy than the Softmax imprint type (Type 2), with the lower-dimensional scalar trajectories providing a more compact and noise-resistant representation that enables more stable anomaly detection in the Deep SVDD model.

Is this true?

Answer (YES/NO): NO